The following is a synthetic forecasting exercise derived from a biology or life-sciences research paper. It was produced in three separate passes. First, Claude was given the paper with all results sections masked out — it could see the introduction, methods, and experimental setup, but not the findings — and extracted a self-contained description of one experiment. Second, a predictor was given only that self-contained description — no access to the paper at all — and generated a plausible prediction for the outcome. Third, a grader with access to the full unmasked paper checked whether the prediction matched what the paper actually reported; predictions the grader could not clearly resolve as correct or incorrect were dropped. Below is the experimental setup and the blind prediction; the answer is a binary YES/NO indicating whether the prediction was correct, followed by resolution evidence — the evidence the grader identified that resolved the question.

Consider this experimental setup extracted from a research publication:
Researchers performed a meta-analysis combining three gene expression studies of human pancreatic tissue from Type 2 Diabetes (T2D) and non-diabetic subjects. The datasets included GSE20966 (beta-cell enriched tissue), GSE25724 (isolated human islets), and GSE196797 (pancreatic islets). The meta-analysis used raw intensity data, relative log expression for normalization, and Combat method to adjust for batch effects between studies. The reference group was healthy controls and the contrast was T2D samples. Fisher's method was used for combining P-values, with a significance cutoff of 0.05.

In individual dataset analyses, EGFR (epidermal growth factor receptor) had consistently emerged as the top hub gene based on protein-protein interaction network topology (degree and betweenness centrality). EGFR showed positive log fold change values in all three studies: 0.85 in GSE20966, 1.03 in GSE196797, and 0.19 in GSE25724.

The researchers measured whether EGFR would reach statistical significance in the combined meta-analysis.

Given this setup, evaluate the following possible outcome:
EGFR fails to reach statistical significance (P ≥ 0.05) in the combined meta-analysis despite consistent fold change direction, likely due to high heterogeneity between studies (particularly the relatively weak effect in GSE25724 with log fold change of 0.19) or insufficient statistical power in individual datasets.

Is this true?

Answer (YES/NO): YES